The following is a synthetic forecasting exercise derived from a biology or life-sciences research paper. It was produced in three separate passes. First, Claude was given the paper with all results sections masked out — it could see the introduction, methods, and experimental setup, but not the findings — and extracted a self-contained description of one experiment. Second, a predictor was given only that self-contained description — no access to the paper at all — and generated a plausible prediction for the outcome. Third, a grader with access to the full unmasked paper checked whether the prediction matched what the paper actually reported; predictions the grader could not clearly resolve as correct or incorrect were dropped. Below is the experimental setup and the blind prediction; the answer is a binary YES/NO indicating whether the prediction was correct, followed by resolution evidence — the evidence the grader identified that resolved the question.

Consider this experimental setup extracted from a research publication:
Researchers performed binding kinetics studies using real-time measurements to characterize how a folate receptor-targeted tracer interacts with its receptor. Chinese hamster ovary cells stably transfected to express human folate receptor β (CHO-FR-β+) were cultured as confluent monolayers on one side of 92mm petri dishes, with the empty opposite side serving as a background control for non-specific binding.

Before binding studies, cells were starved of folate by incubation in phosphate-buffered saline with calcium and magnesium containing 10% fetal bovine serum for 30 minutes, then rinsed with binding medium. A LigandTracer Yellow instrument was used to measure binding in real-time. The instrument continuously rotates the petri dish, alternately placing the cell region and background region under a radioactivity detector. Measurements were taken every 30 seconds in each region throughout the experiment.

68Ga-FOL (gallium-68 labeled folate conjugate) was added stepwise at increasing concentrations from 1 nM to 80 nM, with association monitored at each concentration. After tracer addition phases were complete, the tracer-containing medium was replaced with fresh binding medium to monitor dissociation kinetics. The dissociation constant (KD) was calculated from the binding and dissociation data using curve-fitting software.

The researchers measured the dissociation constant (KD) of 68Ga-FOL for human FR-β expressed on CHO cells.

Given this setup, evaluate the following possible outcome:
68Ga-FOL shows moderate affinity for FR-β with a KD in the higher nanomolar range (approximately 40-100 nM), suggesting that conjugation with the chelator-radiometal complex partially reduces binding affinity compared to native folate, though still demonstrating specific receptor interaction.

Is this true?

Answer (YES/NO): NO